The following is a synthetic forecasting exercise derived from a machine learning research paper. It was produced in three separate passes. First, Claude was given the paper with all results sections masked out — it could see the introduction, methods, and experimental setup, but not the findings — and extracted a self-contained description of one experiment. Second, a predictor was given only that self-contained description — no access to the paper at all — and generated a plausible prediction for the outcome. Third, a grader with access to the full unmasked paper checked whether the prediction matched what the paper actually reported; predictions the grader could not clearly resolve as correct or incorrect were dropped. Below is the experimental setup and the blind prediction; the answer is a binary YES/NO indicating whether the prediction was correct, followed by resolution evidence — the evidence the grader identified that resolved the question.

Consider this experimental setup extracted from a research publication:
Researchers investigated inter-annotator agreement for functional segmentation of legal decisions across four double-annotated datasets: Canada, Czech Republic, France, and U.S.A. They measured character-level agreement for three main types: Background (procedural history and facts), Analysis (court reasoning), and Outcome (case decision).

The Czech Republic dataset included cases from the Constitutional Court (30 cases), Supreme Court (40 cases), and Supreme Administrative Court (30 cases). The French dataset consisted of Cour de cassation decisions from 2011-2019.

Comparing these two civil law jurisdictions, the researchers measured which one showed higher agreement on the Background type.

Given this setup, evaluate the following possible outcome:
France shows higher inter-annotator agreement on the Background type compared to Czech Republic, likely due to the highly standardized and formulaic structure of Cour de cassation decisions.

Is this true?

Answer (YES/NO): NO